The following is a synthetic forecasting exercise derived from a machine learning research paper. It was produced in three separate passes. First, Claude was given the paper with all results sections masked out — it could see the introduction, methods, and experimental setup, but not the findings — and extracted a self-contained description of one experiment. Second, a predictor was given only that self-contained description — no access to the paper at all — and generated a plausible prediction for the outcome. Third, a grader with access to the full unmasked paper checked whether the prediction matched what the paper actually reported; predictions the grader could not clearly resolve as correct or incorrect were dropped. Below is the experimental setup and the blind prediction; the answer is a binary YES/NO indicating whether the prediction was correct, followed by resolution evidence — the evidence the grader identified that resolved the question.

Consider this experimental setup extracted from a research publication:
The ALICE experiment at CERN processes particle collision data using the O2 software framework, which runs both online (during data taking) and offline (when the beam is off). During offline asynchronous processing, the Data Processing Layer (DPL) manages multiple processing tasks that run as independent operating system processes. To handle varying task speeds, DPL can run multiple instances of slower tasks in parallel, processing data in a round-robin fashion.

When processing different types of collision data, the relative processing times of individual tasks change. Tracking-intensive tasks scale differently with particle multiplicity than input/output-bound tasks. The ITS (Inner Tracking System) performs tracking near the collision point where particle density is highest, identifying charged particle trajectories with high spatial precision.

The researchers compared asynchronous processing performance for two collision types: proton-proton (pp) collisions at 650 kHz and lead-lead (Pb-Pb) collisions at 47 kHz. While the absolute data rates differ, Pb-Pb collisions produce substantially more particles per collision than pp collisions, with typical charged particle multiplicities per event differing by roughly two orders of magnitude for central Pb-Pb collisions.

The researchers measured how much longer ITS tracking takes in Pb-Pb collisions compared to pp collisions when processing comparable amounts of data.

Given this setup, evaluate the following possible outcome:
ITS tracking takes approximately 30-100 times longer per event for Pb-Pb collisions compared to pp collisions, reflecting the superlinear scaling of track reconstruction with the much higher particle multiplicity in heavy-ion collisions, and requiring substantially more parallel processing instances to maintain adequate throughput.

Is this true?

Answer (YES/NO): NO